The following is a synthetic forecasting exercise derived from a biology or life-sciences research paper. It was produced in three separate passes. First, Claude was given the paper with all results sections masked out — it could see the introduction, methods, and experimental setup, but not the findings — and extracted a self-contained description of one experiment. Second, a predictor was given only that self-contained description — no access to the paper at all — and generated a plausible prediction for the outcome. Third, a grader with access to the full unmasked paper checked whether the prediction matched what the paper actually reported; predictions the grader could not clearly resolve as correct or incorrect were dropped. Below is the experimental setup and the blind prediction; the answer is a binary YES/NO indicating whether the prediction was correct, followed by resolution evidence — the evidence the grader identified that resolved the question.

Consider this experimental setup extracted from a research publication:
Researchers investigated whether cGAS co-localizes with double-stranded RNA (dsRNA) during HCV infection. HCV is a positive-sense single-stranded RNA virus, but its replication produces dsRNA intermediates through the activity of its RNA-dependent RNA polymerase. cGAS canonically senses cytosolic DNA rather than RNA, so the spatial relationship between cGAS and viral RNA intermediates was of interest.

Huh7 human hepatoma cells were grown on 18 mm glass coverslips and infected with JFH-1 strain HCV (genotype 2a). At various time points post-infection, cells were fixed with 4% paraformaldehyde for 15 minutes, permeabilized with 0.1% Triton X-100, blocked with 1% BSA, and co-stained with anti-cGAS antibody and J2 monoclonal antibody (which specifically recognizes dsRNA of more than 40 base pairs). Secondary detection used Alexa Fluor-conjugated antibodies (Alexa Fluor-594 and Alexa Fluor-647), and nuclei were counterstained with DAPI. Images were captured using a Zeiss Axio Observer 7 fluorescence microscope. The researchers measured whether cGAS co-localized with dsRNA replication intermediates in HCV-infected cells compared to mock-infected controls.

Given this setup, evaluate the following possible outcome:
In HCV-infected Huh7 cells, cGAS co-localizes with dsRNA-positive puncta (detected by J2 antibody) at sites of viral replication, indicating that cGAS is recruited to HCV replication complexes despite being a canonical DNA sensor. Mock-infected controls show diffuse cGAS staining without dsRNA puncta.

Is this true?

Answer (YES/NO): YES